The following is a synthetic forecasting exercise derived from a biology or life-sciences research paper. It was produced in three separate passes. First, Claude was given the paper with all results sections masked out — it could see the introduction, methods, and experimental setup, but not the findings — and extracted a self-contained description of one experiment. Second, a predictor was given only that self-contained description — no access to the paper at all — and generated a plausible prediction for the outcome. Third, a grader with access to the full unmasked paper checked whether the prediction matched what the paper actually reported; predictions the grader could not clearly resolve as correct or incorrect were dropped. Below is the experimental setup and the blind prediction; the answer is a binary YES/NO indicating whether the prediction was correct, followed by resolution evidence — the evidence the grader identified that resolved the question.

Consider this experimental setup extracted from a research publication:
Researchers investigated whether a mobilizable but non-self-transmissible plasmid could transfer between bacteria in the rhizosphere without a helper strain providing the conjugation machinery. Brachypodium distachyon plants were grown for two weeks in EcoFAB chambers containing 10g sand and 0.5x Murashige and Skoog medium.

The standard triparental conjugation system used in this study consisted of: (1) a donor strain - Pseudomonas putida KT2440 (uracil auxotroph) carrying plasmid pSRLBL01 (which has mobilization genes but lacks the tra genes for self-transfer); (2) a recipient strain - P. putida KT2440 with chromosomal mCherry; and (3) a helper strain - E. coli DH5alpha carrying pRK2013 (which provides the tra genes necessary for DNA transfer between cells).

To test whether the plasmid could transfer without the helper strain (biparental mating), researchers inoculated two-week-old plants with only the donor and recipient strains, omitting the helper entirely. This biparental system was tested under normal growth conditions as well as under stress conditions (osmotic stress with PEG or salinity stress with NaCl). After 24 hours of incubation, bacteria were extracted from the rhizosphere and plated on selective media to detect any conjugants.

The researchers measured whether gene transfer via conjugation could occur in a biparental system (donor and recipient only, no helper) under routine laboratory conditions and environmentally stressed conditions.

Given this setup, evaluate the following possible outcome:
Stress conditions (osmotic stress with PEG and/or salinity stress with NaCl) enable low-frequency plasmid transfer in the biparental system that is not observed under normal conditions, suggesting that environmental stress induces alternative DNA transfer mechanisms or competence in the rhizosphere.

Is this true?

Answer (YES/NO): NO